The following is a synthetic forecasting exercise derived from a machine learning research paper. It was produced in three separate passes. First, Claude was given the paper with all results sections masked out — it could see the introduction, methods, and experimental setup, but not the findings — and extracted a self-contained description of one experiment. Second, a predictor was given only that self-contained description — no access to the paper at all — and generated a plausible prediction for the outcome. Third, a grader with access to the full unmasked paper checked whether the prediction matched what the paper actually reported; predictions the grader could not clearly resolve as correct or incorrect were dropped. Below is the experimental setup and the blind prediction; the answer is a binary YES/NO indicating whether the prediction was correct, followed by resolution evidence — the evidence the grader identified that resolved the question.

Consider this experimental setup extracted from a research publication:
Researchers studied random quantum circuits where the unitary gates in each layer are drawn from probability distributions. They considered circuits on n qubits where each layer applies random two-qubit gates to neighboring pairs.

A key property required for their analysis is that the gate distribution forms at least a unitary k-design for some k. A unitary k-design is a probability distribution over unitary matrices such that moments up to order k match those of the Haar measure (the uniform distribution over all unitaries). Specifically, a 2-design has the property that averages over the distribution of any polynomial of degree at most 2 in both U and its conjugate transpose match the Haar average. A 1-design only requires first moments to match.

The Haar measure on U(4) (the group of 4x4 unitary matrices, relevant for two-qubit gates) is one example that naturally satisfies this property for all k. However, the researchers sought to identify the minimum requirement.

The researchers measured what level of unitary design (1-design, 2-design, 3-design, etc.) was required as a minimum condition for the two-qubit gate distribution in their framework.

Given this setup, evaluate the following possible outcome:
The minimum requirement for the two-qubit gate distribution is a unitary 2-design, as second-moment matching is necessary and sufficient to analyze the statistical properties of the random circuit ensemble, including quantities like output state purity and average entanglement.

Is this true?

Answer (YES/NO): YES